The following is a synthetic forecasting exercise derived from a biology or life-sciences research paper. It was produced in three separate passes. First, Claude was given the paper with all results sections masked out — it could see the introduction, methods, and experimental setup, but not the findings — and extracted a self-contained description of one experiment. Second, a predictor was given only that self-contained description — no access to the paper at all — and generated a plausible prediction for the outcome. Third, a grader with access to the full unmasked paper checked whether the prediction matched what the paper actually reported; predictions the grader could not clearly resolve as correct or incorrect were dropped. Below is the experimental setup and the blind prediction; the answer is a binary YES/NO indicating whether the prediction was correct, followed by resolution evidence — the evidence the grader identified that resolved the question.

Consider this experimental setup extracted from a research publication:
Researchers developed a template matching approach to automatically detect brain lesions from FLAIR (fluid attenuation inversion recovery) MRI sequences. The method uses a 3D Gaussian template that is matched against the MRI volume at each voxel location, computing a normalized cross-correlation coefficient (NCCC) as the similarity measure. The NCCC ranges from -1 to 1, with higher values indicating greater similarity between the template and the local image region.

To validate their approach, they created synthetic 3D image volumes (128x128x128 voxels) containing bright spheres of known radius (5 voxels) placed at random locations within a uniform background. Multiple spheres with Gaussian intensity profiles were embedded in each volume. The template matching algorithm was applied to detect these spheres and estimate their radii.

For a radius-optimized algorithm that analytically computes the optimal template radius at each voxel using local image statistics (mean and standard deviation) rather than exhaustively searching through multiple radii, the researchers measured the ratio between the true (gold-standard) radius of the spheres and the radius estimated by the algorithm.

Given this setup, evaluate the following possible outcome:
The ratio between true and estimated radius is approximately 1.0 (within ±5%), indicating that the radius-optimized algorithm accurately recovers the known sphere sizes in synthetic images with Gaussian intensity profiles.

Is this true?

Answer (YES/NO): NO